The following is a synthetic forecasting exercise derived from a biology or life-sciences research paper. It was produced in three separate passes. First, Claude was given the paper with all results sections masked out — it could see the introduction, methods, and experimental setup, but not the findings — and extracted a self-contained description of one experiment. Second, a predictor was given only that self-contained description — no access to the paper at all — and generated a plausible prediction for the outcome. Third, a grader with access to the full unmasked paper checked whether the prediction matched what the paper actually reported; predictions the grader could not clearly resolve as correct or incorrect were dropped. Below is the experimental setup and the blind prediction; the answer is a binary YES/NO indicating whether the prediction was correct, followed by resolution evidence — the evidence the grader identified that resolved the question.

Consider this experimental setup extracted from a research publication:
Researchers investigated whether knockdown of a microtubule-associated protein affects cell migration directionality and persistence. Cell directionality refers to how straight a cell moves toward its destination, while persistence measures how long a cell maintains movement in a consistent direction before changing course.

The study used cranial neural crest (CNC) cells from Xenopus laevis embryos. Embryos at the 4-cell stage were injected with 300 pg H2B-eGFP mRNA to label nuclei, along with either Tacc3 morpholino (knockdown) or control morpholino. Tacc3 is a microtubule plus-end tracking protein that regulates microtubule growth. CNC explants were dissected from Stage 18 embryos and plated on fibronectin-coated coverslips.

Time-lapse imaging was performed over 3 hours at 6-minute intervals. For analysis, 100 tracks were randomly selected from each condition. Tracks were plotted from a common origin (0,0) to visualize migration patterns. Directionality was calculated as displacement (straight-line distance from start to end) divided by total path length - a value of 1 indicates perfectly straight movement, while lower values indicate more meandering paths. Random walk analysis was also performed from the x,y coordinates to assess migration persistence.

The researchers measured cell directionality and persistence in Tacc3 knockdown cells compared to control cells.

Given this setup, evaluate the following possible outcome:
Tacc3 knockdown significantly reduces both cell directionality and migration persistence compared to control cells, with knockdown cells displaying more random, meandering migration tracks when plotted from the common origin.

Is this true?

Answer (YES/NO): NO